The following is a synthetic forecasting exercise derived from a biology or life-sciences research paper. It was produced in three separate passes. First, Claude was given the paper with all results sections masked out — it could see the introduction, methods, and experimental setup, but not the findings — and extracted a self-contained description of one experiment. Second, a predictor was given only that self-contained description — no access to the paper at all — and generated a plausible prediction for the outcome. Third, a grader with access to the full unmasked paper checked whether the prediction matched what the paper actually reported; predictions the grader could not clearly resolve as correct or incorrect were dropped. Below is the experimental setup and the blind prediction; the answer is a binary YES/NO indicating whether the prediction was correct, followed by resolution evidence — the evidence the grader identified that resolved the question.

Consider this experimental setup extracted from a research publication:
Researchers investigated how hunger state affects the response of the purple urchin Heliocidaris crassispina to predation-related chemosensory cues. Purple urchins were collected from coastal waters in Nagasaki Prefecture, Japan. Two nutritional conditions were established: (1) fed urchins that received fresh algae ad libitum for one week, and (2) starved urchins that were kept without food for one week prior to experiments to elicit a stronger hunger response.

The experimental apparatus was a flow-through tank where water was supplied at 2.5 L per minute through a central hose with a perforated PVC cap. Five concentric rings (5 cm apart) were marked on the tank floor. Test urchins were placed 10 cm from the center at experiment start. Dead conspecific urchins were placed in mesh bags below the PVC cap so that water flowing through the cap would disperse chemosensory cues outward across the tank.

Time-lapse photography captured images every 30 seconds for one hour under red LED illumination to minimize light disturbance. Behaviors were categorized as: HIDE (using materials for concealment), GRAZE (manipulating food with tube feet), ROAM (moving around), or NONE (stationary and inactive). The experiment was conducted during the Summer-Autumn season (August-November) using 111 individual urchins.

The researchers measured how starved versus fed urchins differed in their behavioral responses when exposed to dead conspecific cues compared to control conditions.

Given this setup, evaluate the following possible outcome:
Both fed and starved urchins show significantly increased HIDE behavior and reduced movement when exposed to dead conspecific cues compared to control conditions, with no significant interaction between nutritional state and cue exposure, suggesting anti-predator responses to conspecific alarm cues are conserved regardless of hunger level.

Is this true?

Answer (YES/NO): NO